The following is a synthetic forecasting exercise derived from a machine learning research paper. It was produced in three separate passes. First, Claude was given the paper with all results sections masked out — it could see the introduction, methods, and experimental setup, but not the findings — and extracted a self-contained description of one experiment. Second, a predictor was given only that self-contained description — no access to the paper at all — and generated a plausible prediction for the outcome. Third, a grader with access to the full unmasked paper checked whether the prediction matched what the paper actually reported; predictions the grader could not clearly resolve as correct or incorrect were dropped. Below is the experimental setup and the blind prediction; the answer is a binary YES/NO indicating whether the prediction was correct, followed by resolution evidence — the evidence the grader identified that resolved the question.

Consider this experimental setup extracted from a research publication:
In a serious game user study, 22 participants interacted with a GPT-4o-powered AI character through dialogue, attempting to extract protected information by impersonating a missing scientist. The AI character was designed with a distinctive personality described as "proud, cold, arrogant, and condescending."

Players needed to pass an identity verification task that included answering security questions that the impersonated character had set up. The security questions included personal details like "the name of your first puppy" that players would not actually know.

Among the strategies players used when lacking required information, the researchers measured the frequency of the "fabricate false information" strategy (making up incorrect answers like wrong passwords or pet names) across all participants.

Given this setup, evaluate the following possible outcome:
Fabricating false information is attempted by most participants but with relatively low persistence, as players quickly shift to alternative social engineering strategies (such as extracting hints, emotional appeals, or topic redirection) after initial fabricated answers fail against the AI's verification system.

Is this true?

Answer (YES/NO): NO